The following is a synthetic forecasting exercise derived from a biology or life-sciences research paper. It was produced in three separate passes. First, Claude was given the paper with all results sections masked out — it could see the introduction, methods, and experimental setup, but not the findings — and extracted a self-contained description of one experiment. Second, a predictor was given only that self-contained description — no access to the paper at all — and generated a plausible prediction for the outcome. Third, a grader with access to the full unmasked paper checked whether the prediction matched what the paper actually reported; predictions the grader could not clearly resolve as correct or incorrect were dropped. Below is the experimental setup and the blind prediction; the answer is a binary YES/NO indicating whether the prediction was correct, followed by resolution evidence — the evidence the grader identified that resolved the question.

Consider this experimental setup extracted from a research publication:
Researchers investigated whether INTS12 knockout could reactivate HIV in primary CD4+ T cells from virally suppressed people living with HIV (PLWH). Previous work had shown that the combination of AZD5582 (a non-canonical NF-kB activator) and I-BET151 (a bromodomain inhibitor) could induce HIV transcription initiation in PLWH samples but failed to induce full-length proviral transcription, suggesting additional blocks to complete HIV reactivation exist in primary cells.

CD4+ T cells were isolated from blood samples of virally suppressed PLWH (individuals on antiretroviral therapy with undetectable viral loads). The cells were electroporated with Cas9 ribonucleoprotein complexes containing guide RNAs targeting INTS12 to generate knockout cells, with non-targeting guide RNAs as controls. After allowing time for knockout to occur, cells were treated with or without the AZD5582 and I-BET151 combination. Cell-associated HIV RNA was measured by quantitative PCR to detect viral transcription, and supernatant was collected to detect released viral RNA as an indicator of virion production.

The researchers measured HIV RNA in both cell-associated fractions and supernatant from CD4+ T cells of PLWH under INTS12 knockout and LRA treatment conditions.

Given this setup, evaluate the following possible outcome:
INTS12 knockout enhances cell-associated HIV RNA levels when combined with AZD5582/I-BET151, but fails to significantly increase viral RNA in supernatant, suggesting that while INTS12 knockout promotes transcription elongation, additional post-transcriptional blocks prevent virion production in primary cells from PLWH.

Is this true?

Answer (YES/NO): NO